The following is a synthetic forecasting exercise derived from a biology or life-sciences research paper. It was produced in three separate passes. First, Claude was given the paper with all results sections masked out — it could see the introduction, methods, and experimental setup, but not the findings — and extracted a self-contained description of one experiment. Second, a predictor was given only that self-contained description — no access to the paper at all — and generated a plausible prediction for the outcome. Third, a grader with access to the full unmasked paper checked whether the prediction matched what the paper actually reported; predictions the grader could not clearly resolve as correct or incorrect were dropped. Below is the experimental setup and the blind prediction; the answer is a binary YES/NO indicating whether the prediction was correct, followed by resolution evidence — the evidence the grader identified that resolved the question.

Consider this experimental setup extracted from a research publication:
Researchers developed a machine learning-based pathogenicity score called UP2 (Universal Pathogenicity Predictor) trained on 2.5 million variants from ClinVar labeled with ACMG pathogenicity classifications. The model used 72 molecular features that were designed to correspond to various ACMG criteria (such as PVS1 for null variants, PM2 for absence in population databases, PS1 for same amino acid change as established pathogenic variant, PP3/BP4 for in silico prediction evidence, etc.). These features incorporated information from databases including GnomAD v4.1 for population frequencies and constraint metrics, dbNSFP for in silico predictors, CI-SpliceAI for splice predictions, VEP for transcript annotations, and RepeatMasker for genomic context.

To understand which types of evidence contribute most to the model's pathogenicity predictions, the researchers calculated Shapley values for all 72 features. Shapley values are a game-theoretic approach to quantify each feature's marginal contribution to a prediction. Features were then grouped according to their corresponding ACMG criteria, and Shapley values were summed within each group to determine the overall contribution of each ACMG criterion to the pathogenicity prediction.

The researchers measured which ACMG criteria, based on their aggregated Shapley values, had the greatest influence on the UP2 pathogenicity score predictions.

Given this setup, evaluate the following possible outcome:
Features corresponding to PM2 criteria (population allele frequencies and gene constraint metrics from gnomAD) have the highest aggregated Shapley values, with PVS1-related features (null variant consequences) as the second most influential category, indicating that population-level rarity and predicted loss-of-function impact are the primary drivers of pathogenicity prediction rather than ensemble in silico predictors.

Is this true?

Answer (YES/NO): NO